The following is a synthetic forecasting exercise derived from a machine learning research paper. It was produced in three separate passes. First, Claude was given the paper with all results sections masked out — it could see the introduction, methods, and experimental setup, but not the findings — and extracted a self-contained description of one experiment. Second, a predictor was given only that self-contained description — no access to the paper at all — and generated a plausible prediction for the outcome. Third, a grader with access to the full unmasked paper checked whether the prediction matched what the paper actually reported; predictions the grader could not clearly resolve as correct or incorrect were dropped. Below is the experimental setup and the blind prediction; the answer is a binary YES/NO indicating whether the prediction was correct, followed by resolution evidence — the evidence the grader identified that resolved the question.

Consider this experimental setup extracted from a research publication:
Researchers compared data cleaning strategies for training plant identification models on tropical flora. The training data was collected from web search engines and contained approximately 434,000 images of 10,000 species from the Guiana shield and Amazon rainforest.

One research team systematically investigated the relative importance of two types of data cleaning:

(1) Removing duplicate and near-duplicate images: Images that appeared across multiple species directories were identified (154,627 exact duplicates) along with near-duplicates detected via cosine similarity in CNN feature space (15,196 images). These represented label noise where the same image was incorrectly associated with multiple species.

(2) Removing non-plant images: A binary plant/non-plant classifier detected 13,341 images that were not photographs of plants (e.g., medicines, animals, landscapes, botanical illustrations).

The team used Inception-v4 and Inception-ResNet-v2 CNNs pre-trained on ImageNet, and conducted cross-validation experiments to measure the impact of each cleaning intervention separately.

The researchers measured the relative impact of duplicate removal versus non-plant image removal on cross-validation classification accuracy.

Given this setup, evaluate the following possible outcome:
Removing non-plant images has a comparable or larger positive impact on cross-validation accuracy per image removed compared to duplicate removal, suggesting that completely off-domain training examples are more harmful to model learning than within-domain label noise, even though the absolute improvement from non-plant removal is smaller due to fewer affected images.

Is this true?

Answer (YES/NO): NO